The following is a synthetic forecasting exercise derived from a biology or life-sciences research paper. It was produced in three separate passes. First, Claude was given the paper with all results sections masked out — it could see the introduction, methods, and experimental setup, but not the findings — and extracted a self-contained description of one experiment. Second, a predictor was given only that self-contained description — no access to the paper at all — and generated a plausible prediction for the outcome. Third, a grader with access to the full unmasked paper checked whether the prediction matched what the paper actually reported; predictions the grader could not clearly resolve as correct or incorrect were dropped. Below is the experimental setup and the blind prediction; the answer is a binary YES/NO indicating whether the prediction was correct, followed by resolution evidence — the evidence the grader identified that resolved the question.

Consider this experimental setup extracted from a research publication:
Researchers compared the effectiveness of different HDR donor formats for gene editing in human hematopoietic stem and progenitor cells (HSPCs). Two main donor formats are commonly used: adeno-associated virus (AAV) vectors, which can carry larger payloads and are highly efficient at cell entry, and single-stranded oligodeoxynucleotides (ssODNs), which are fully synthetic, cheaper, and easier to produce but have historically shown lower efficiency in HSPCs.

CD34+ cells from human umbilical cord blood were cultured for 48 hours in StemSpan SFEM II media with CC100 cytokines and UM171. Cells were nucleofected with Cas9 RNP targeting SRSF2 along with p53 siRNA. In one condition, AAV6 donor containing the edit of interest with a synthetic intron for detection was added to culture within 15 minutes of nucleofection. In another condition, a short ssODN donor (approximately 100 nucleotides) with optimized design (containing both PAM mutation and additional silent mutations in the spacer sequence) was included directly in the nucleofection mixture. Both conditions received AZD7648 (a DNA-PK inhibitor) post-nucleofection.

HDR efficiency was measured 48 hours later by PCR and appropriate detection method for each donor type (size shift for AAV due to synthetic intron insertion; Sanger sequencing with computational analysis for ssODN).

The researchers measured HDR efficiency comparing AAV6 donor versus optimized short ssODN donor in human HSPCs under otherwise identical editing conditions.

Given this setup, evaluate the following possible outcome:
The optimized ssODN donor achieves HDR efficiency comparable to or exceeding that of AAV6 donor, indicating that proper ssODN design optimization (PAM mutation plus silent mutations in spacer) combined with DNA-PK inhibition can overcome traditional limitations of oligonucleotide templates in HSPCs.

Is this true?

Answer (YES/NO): YES